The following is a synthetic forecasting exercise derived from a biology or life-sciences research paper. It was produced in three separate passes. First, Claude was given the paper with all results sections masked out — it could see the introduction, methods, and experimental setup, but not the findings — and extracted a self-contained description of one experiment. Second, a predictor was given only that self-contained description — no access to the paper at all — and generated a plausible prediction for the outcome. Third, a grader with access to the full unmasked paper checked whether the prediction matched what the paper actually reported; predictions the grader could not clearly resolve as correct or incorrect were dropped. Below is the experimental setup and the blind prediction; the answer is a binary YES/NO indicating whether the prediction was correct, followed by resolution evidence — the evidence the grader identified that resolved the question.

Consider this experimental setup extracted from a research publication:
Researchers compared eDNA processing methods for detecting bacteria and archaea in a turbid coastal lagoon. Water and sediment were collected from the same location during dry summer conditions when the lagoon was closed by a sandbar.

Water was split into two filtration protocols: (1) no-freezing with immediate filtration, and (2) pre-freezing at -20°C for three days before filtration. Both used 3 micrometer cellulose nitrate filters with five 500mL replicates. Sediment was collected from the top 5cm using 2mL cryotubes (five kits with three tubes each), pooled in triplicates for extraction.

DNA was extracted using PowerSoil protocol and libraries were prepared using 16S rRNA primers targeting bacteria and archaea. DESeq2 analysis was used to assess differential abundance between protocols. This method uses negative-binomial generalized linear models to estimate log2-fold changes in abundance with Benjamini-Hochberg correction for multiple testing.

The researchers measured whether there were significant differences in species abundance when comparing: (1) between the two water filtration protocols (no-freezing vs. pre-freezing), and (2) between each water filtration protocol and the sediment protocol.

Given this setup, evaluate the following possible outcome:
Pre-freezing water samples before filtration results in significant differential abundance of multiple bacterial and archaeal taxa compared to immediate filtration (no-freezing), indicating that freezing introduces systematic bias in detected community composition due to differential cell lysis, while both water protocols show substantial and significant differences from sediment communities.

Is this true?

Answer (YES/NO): NO